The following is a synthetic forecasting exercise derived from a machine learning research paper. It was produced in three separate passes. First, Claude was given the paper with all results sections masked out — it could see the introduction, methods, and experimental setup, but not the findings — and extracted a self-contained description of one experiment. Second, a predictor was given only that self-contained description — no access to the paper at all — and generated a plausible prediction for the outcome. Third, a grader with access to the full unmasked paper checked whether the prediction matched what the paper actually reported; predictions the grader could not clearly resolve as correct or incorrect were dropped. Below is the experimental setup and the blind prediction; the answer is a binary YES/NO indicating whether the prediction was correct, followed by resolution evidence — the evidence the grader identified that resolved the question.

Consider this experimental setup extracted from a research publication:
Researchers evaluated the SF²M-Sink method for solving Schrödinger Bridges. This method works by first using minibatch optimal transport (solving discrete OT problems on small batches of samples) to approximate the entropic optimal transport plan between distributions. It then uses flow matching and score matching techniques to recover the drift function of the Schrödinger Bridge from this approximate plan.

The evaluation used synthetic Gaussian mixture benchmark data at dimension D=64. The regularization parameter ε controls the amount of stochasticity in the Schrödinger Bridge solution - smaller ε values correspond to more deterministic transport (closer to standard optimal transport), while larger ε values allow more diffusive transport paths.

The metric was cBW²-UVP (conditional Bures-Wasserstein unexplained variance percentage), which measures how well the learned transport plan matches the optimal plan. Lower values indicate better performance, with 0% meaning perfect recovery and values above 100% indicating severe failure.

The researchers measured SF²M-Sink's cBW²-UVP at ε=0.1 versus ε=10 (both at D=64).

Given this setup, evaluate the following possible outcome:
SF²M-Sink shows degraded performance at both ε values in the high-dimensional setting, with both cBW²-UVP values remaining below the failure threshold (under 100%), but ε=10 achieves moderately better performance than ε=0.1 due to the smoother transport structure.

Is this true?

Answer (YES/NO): NO